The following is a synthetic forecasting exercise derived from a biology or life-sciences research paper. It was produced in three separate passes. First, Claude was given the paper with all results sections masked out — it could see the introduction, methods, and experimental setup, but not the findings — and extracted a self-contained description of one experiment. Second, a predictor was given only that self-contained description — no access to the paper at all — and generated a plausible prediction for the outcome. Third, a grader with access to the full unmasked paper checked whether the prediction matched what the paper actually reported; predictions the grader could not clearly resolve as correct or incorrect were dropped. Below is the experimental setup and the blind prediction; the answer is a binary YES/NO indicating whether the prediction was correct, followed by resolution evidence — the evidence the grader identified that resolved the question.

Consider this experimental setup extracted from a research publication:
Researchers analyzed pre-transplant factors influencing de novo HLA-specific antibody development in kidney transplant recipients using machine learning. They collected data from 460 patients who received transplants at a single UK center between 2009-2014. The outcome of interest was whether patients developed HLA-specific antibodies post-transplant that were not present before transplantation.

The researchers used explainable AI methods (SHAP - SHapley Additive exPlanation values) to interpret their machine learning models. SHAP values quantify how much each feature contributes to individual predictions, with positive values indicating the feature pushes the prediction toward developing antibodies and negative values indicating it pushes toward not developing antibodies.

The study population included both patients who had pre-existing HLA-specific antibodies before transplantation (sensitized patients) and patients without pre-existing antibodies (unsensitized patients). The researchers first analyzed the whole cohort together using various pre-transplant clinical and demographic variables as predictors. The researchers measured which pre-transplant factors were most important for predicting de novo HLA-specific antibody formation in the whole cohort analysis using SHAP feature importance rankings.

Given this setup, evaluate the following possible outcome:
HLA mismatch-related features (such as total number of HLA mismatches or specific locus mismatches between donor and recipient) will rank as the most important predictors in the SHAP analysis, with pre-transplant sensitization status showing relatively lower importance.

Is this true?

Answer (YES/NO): NO